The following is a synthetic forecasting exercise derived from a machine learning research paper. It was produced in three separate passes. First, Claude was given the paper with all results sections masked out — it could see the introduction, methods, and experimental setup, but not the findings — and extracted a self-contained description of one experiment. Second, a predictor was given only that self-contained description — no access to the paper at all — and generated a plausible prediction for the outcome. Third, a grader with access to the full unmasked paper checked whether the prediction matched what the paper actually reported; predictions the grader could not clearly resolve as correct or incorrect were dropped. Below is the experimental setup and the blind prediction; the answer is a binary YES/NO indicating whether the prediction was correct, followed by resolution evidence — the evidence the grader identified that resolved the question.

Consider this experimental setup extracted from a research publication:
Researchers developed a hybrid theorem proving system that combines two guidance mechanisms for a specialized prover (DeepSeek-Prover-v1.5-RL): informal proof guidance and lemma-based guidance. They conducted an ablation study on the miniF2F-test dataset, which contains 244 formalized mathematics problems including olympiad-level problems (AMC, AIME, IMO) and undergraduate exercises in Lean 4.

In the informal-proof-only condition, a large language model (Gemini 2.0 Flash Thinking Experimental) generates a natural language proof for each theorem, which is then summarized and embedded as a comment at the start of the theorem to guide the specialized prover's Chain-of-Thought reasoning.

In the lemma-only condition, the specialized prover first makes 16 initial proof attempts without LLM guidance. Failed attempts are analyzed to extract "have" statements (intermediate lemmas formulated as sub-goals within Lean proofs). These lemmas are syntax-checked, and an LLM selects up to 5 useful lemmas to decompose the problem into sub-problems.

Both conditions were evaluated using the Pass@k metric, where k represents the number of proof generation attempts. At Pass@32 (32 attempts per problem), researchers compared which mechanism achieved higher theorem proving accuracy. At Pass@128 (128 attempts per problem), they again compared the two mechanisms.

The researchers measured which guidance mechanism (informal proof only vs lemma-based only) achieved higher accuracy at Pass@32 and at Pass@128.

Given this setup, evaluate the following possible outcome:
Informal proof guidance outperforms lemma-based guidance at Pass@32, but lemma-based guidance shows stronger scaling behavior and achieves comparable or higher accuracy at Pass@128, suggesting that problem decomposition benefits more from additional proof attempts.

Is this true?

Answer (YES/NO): YES